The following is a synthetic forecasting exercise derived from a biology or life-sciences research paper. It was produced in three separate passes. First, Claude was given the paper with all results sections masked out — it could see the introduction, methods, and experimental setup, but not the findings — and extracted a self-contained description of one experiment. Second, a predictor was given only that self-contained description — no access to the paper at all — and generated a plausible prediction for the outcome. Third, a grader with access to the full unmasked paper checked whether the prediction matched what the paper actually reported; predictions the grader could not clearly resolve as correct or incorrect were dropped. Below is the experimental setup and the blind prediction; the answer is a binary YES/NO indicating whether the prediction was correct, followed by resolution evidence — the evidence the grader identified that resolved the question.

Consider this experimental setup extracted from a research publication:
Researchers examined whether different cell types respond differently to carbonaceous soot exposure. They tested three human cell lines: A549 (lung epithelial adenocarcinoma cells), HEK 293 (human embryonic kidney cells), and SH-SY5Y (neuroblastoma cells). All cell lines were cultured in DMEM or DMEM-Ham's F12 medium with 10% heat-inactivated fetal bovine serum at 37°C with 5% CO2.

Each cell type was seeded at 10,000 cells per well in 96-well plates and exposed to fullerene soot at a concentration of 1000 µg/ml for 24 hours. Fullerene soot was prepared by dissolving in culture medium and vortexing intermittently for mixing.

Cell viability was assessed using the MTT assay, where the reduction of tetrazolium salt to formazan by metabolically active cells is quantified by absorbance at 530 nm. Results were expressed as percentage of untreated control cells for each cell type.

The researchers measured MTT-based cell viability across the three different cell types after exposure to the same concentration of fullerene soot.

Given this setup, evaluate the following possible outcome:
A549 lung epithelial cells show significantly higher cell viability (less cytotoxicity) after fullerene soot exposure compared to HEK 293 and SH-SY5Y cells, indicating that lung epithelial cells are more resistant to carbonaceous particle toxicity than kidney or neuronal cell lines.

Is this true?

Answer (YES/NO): NO